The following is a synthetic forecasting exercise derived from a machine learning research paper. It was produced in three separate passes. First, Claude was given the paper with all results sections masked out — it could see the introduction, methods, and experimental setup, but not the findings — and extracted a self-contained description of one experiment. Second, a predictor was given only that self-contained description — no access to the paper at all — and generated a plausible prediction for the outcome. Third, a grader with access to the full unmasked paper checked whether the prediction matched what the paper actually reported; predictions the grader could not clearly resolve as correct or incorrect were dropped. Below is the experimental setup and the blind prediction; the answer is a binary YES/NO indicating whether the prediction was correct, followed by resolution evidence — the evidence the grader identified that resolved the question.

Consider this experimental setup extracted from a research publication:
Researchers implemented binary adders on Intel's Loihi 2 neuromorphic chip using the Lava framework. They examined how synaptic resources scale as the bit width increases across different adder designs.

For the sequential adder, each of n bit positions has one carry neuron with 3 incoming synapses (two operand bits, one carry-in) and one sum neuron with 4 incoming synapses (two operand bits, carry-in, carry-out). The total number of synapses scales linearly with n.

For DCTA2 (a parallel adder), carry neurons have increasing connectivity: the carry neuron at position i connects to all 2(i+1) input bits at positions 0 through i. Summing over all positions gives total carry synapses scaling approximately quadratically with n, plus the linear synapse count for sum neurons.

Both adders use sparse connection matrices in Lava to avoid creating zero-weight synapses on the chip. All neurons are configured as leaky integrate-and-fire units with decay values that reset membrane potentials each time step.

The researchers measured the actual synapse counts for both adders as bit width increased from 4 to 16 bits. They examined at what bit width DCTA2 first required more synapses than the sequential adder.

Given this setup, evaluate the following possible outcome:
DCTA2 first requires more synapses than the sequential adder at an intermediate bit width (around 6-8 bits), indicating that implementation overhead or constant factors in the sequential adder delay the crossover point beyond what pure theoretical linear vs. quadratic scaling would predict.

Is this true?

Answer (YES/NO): NO